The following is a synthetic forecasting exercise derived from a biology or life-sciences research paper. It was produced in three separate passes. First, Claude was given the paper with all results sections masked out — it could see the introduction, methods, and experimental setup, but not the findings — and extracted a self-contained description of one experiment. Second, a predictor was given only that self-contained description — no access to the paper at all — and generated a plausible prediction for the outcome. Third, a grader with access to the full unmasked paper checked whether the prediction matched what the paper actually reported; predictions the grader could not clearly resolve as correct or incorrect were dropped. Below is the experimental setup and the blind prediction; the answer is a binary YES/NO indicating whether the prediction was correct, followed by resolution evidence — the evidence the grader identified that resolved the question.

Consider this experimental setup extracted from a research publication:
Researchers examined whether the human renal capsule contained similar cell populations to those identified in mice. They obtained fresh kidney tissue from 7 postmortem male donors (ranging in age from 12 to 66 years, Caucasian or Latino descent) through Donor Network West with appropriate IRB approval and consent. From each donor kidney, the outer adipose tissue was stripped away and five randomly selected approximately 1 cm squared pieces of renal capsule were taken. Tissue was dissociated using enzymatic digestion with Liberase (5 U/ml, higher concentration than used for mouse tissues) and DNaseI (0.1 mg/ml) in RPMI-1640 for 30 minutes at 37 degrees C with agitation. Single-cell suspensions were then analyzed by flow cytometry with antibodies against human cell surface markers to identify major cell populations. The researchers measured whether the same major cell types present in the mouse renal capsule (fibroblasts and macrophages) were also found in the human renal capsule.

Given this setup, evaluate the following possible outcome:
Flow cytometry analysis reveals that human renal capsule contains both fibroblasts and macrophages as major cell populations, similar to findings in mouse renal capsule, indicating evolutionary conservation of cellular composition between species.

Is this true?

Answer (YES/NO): NO